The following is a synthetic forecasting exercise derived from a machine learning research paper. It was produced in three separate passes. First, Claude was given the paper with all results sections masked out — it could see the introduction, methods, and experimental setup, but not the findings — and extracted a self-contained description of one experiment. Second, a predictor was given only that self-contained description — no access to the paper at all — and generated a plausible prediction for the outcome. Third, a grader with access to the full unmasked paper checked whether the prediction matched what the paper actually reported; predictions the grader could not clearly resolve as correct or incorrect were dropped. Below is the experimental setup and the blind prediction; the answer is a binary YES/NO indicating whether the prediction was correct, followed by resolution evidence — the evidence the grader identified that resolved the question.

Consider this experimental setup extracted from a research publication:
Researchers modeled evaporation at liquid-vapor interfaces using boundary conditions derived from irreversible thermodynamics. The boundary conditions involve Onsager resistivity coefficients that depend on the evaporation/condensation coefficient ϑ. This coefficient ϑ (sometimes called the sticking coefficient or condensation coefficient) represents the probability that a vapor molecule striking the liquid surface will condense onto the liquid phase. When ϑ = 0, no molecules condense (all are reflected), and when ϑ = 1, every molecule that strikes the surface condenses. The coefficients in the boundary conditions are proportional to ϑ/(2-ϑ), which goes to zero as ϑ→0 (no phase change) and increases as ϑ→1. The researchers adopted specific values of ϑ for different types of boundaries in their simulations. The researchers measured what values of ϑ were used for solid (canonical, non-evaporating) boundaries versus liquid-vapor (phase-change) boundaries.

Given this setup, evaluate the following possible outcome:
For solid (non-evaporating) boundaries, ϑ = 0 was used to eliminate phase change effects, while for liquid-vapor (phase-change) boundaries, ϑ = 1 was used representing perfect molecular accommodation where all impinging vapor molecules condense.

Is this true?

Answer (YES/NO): YES